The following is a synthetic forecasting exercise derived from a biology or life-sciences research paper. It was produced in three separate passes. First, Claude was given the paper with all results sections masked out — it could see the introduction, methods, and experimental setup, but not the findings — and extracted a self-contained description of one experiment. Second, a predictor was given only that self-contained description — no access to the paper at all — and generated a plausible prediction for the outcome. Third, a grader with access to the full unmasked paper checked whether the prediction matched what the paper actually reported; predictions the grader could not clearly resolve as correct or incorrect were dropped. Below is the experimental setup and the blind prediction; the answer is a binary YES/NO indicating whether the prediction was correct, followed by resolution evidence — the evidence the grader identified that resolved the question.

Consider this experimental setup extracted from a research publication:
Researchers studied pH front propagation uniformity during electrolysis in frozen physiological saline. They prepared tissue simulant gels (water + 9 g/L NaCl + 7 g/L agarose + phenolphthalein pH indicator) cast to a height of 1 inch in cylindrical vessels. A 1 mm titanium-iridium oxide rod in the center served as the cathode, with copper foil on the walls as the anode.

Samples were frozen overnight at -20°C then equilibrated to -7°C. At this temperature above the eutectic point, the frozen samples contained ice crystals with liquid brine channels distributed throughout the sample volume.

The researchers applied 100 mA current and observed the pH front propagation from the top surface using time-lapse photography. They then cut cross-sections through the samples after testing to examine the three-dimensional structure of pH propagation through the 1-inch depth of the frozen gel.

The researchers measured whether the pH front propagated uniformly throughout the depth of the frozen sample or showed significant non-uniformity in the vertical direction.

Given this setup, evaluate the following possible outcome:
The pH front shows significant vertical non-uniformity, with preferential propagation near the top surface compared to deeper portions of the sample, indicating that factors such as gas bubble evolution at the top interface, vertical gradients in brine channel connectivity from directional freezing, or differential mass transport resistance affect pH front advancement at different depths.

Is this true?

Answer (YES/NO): NO